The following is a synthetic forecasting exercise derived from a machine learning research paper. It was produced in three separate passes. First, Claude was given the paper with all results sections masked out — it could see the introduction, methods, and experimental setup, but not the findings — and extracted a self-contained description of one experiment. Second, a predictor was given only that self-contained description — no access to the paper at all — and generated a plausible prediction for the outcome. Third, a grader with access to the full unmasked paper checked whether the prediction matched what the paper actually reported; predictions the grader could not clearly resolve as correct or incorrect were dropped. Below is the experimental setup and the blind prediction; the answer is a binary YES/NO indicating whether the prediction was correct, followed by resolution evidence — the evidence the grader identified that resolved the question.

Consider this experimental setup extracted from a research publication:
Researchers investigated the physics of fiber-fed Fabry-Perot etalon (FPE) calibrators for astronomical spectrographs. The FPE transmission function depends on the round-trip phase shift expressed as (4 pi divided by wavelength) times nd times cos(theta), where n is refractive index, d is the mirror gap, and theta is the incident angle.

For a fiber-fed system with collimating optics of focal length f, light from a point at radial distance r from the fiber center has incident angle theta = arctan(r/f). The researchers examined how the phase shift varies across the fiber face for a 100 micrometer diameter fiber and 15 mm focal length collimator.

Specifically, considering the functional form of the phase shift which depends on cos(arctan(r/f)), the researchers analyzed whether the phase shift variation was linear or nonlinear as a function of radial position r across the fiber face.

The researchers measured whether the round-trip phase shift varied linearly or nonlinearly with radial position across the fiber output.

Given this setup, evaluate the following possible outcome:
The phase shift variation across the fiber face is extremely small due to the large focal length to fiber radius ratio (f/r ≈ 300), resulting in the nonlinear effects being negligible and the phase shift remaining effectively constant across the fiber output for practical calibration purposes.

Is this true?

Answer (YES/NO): NO